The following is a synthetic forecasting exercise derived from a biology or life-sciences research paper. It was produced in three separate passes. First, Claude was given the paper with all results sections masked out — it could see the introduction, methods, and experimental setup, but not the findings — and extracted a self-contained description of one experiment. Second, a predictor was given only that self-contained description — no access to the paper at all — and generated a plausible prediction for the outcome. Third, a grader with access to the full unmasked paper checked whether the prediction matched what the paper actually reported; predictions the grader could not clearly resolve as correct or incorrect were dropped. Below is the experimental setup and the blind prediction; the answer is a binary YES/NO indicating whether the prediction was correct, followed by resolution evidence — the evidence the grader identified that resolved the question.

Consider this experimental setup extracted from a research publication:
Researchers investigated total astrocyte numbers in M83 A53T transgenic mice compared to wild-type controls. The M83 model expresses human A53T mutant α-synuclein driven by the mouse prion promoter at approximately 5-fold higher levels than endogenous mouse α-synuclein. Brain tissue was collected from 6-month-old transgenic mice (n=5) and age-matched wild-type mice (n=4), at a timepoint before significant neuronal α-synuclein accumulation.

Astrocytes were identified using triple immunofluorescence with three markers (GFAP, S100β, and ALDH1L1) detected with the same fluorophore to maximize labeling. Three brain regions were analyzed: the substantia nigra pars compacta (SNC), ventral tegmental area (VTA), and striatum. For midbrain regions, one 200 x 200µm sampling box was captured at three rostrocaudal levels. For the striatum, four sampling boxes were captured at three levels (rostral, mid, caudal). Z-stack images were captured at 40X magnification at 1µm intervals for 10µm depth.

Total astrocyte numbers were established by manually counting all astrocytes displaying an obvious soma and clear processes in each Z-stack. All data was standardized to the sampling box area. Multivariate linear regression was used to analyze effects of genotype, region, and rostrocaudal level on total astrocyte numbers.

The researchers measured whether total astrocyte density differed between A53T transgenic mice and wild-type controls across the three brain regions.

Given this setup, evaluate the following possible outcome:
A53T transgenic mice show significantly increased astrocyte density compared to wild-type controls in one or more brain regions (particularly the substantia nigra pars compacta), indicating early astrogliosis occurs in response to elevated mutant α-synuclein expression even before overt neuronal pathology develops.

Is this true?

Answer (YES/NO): NO